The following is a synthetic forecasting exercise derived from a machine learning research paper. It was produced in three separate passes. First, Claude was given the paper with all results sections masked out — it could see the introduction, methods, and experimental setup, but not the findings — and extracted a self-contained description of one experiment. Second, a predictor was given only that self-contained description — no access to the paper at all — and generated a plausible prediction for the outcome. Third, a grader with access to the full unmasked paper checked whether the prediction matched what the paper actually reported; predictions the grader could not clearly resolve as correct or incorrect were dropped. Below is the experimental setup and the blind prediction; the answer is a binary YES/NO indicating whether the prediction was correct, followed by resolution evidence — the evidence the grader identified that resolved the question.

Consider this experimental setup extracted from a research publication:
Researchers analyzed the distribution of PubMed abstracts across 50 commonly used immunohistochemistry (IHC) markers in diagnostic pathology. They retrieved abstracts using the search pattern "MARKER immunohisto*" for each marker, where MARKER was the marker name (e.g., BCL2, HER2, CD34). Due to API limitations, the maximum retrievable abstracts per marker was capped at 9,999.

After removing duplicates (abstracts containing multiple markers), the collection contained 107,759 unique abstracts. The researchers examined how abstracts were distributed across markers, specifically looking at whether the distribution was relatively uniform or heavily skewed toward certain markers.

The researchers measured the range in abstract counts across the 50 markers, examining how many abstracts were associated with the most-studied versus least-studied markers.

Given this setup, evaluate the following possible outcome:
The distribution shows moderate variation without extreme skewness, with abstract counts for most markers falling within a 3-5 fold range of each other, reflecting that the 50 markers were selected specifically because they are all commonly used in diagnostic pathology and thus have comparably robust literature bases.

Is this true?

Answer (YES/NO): NO